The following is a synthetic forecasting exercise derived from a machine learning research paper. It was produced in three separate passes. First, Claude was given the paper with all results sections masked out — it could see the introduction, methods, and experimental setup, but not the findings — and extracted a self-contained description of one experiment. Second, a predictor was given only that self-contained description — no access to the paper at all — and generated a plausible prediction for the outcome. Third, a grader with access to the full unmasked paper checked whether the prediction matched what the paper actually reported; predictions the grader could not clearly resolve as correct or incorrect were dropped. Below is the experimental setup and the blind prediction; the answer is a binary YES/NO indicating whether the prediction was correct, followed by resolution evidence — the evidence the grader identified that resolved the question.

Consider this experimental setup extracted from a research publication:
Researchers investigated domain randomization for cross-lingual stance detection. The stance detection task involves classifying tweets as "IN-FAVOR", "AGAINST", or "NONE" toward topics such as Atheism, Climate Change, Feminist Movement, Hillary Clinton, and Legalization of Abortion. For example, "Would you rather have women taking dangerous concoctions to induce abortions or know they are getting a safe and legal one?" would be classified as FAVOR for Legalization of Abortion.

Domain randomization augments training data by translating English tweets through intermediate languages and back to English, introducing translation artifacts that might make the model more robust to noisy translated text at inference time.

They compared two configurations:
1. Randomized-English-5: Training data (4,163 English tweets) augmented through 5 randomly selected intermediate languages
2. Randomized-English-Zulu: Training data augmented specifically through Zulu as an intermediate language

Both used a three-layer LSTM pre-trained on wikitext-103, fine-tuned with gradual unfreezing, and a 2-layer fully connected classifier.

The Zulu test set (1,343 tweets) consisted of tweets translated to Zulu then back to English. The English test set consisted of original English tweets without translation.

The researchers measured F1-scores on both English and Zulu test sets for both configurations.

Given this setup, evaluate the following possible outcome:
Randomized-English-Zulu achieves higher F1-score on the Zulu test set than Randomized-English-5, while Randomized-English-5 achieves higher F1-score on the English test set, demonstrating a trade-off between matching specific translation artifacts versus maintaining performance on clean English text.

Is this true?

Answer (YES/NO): YES